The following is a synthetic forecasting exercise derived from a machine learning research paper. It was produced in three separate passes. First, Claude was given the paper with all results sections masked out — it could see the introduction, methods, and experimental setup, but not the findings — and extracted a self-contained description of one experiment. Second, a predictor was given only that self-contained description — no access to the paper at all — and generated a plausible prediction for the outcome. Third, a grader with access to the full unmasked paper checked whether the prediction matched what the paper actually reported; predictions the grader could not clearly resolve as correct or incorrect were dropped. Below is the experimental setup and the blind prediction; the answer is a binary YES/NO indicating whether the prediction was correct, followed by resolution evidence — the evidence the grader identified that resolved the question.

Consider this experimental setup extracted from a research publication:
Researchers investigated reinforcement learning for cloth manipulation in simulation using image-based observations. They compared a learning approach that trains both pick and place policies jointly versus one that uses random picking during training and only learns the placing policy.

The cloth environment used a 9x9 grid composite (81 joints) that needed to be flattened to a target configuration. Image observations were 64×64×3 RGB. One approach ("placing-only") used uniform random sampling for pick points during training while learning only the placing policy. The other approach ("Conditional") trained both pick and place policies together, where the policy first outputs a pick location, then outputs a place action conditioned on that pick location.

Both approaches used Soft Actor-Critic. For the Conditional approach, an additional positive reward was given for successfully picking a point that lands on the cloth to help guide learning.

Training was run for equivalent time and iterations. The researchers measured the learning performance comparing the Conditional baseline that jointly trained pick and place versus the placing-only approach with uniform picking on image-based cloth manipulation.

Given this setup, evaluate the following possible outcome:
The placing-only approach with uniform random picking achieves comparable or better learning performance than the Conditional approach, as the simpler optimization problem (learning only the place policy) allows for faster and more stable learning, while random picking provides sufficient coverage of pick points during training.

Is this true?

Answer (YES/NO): YES